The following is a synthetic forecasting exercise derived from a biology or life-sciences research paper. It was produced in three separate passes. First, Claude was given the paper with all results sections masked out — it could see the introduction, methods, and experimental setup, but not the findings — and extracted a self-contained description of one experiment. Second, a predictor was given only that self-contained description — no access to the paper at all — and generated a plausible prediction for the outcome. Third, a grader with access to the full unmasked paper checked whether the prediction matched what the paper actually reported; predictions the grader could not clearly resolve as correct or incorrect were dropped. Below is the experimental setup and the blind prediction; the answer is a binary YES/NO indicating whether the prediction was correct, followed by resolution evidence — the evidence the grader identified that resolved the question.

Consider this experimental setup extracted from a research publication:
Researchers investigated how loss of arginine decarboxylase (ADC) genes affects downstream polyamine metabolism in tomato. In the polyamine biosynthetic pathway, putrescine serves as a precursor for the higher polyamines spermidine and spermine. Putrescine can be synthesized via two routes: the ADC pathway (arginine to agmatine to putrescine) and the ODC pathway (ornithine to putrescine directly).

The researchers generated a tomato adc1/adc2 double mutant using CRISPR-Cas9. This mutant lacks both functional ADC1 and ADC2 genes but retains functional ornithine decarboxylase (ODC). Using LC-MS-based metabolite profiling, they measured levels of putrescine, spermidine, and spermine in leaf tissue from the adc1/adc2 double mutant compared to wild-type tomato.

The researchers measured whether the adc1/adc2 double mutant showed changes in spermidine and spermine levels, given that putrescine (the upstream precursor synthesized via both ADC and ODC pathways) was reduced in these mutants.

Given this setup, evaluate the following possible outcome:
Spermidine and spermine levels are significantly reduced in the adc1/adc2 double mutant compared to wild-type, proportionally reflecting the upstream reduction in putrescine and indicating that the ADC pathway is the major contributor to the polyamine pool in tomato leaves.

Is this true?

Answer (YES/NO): NO